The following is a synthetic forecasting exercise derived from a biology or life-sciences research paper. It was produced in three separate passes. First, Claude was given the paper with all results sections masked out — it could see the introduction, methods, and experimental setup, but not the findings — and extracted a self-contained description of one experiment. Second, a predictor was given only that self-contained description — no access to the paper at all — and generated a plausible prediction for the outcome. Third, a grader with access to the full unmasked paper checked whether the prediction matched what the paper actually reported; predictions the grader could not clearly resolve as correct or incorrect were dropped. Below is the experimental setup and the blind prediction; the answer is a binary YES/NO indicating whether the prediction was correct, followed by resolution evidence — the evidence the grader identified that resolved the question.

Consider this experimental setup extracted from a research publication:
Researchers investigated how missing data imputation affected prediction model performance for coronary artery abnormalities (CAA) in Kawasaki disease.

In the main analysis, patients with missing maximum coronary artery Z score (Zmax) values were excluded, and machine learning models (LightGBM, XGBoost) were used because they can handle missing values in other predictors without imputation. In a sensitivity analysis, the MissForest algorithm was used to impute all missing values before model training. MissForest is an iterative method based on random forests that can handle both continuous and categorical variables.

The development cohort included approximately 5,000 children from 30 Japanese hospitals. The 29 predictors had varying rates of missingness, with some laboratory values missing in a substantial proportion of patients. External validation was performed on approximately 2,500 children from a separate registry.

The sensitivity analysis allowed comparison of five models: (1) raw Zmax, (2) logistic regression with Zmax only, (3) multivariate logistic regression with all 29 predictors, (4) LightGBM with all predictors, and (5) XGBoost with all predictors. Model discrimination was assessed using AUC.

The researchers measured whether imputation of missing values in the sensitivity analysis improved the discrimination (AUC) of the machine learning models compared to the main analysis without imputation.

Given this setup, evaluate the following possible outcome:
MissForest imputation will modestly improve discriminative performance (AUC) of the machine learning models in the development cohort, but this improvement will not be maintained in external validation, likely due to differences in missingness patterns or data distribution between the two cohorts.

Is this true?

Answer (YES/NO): NO